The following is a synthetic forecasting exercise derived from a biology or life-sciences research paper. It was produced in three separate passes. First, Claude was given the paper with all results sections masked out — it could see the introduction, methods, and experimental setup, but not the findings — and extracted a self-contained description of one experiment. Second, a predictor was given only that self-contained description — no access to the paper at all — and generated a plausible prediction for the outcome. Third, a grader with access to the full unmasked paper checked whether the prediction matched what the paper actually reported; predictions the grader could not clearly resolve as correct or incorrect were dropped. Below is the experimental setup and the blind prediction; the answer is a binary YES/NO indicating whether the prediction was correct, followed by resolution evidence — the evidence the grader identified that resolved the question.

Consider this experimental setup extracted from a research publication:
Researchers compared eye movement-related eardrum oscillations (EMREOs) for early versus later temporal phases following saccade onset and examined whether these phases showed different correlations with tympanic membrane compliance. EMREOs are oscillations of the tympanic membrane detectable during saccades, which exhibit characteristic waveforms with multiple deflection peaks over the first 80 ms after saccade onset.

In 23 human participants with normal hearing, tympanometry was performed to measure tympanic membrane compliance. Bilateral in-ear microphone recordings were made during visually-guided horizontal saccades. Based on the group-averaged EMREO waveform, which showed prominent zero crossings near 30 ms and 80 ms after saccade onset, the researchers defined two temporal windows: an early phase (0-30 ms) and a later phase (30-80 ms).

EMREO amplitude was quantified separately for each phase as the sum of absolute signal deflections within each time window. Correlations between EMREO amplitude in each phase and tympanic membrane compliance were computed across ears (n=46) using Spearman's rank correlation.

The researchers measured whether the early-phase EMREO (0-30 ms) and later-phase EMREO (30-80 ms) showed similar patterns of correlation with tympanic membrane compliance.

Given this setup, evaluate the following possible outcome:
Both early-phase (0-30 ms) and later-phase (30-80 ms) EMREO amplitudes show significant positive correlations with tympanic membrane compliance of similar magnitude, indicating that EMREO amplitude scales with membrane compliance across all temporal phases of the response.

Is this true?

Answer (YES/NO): NO